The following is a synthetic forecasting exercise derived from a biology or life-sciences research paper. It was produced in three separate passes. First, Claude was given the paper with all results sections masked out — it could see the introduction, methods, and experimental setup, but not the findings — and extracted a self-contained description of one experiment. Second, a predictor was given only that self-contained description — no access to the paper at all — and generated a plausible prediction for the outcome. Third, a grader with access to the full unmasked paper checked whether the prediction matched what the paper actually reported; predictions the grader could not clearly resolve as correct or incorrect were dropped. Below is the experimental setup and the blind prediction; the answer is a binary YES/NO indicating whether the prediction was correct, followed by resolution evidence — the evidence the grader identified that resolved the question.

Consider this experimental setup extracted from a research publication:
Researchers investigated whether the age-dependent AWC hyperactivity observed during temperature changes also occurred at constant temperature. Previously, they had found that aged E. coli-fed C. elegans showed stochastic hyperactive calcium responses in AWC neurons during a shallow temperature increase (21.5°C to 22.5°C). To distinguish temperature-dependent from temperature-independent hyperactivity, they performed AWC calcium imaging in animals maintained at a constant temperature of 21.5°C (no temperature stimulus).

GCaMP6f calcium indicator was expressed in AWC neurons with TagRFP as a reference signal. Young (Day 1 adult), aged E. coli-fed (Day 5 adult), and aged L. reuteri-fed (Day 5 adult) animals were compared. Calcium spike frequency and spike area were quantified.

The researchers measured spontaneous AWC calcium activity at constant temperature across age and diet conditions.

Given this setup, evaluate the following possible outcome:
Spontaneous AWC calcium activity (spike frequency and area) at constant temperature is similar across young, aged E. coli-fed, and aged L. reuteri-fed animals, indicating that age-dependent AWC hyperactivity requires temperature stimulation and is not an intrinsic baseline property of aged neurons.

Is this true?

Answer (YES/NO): NO